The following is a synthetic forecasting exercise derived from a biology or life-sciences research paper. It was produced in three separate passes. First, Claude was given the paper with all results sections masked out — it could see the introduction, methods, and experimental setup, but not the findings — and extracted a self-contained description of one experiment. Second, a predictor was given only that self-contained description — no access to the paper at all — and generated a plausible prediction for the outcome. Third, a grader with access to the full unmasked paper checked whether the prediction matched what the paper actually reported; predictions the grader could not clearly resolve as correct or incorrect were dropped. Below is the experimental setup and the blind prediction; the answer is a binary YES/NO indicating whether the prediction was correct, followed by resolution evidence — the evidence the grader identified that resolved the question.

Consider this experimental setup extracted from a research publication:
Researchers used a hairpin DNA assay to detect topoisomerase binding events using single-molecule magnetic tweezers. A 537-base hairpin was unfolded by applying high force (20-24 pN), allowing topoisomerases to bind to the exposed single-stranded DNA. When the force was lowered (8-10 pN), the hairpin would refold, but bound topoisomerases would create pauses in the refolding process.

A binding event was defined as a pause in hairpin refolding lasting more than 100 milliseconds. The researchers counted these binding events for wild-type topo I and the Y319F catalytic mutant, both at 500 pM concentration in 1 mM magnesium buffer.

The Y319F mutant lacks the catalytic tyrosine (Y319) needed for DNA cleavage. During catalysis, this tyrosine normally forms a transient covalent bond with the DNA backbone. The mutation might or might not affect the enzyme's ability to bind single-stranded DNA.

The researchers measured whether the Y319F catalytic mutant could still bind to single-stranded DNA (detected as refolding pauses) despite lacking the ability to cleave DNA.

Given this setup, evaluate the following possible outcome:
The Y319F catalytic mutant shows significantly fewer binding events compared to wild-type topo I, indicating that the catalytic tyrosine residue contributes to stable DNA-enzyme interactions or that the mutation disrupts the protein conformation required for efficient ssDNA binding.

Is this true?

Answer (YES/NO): NO